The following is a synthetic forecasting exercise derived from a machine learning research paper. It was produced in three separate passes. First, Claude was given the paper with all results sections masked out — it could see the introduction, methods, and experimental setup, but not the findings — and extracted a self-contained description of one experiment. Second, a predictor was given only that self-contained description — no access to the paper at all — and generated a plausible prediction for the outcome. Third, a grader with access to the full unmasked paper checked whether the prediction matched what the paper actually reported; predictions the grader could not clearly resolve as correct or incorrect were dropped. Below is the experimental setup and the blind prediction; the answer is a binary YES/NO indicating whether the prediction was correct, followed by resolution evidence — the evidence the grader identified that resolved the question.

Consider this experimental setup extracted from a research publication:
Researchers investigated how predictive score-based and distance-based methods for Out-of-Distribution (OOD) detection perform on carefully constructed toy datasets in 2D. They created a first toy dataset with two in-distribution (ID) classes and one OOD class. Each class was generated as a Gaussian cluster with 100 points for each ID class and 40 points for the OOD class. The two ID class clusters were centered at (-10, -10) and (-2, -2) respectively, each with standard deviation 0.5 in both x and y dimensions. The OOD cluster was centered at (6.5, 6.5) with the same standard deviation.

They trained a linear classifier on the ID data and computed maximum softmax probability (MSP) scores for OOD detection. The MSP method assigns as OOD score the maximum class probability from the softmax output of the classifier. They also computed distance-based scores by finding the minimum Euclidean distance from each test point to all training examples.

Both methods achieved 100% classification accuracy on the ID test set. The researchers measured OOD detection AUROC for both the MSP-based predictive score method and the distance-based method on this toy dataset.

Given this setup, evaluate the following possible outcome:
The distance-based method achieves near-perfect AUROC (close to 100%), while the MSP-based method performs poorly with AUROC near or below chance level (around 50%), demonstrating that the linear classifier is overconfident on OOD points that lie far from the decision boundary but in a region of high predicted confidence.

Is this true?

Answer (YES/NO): YES